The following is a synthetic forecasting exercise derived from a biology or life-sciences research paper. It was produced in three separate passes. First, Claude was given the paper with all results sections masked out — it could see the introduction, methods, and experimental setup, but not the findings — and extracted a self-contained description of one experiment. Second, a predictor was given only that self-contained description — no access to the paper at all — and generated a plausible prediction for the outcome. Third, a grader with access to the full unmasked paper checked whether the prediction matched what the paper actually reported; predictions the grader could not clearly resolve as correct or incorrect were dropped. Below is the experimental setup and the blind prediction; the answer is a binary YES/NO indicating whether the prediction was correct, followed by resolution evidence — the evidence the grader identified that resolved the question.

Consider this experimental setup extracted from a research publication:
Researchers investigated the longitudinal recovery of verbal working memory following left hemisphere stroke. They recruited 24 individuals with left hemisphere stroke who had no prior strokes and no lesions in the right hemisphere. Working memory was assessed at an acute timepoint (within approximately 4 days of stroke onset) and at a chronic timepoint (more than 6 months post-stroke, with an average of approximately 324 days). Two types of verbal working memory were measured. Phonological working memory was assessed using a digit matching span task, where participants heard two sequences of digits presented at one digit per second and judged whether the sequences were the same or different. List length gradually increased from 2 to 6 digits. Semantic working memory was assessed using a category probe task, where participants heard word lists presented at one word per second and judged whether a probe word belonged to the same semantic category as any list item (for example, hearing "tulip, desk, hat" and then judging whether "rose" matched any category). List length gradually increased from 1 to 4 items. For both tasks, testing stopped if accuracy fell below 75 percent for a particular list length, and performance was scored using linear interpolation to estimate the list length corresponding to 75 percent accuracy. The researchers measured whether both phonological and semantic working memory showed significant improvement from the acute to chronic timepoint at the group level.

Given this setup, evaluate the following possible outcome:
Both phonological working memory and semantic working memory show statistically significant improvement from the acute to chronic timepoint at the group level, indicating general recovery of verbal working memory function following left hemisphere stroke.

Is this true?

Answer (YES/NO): NO